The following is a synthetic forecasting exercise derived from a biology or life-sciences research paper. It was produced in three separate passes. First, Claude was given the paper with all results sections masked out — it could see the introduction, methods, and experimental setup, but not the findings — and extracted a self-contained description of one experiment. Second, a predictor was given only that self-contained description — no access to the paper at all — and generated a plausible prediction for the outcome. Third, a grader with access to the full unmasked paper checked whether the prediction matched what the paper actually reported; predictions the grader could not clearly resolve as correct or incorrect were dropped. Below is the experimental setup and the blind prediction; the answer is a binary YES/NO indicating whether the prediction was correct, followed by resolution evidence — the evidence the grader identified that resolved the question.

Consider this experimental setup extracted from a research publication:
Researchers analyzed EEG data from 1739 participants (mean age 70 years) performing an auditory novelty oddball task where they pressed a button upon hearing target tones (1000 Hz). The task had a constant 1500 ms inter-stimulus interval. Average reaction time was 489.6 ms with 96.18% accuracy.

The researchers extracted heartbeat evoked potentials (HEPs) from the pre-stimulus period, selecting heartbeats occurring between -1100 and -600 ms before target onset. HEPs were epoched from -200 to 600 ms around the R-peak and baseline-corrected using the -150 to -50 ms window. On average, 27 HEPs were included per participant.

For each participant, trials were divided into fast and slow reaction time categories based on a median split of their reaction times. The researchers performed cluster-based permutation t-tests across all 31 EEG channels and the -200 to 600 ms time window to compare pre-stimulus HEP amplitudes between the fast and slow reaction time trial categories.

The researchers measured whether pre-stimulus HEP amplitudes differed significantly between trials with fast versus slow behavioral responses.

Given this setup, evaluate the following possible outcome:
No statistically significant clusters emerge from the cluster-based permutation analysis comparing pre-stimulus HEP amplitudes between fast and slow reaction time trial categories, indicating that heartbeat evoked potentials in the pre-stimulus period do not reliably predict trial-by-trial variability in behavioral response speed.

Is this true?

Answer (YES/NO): NO